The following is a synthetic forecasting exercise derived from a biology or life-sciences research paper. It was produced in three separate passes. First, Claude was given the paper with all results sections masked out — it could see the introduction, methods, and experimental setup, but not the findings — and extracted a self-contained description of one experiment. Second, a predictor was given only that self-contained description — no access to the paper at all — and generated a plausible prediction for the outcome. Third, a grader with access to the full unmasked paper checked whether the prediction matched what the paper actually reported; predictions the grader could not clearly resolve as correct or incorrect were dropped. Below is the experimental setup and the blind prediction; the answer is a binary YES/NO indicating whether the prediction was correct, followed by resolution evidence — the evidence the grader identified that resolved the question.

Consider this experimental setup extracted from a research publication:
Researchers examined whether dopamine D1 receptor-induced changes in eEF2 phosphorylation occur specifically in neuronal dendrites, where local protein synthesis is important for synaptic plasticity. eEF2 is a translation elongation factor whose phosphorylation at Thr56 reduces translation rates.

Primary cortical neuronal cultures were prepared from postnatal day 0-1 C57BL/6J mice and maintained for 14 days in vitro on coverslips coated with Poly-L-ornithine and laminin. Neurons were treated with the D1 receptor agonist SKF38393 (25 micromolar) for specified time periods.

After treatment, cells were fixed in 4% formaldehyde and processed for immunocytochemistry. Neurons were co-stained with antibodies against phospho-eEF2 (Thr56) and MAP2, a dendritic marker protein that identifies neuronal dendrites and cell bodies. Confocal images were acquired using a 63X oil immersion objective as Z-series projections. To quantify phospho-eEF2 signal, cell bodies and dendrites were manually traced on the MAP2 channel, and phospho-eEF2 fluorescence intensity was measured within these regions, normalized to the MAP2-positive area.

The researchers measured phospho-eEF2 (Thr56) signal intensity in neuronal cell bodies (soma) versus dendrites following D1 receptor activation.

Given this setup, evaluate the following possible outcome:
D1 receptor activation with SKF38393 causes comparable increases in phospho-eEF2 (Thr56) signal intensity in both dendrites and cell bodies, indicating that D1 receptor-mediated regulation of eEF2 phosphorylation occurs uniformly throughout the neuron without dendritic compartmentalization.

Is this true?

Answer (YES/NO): NO